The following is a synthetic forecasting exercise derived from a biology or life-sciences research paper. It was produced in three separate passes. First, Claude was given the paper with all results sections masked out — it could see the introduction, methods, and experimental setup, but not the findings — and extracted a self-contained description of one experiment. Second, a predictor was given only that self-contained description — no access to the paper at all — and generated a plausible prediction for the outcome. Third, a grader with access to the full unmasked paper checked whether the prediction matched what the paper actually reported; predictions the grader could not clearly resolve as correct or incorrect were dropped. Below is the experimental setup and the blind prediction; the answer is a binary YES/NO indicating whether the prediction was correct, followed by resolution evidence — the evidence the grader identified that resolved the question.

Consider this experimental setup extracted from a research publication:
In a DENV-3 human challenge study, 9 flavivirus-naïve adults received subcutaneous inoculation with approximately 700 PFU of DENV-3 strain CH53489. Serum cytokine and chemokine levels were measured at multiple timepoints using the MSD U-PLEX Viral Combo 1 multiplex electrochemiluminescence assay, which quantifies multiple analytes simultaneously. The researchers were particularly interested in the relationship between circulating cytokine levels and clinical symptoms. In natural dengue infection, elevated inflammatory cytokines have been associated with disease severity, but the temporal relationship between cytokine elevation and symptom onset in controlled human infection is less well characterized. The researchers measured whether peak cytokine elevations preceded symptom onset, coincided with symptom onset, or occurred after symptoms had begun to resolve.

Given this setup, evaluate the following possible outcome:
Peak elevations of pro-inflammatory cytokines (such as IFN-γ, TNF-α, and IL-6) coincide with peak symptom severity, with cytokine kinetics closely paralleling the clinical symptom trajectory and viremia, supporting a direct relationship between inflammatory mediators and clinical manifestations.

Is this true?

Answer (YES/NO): NO